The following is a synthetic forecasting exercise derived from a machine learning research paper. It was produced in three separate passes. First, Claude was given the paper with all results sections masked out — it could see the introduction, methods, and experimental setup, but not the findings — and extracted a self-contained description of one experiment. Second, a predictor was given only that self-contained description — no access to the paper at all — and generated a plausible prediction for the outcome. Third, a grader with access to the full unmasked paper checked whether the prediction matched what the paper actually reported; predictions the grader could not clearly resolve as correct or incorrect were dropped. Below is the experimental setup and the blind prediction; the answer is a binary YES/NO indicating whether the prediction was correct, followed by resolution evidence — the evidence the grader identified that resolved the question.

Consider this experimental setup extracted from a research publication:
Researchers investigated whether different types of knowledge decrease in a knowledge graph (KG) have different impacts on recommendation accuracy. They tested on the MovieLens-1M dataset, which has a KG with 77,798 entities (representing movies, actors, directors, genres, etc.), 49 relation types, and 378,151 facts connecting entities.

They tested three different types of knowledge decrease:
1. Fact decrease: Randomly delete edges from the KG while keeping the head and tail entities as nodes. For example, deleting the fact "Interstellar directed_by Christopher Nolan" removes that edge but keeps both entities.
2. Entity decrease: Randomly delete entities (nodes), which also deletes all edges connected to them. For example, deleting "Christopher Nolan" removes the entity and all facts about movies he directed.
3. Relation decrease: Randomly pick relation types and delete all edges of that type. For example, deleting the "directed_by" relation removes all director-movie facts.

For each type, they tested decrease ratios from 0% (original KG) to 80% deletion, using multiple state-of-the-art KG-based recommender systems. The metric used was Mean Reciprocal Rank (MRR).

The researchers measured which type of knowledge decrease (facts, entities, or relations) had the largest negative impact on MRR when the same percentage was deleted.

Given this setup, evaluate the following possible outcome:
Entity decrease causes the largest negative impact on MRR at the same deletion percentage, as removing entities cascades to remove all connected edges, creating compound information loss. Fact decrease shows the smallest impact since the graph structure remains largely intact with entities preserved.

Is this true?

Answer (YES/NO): NO